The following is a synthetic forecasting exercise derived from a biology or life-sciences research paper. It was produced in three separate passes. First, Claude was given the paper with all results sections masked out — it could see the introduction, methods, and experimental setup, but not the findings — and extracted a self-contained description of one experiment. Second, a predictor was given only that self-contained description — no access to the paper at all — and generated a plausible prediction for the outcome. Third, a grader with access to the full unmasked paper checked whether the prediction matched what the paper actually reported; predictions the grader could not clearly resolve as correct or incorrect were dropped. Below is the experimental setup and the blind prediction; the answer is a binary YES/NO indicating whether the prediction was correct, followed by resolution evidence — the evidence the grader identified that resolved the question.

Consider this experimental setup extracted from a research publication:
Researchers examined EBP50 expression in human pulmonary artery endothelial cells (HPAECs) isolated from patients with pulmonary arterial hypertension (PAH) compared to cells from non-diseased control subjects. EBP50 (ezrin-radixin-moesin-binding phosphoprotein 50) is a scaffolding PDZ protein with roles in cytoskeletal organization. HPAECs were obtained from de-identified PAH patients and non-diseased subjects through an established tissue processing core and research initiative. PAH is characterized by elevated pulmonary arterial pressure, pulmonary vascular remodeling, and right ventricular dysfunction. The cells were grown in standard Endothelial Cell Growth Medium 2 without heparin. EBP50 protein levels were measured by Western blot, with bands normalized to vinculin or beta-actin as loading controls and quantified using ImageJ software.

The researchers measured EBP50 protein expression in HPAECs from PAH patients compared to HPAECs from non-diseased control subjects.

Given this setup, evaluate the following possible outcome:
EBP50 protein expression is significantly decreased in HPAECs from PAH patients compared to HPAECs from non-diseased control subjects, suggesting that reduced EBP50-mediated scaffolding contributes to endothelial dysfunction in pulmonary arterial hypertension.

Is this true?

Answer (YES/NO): YES